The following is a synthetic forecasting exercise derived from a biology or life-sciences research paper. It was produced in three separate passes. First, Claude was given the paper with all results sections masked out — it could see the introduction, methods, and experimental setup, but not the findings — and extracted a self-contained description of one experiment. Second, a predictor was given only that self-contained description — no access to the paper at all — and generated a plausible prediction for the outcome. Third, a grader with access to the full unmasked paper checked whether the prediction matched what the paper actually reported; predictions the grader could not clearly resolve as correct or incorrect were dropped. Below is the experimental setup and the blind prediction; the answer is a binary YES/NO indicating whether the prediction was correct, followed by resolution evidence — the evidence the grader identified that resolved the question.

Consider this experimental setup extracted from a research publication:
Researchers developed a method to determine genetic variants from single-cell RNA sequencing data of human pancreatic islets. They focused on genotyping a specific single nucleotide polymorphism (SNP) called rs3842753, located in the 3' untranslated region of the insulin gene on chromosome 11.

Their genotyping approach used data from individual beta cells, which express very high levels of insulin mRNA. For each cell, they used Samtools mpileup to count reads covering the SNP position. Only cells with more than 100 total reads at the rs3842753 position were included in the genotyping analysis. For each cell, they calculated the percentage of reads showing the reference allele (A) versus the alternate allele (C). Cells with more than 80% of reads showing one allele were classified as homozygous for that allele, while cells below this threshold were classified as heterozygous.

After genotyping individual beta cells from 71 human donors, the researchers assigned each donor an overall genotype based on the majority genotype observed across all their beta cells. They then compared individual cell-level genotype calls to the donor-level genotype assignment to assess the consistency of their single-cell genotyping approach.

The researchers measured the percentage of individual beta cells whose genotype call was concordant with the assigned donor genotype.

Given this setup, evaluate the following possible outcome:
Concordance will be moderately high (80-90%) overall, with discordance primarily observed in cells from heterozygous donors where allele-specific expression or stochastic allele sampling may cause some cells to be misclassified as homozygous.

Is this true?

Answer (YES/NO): NO